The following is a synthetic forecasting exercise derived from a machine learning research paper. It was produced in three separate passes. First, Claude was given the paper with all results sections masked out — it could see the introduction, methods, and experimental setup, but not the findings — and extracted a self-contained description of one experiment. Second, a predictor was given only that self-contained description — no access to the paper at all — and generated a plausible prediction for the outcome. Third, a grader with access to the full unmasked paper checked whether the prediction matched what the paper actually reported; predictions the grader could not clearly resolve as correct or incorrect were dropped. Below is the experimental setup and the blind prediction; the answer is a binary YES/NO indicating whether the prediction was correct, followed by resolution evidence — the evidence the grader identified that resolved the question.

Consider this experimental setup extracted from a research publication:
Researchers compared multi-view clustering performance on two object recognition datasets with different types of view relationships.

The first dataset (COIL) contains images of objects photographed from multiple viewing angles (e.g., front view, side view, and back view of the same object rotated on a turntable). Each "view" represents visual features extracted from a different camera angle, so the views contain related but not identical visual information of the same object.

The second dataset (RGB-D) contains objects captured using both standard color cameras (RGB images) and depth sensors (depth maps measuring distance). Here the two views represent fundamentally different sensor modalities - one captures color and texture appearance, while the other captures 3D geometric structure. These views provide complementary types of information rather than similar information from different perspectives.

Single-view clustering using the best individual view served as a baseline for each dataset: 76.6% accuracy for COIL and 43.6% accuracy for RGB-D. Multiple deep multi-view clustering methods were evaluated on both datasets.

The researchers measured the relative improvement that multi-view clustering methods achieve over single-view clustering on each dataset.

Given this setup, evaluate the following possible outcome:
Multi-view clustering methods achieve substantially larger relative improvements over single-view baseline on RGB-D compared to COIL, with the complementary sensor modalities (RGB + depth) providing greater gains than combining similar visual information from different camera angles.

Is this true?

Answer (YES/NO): NO